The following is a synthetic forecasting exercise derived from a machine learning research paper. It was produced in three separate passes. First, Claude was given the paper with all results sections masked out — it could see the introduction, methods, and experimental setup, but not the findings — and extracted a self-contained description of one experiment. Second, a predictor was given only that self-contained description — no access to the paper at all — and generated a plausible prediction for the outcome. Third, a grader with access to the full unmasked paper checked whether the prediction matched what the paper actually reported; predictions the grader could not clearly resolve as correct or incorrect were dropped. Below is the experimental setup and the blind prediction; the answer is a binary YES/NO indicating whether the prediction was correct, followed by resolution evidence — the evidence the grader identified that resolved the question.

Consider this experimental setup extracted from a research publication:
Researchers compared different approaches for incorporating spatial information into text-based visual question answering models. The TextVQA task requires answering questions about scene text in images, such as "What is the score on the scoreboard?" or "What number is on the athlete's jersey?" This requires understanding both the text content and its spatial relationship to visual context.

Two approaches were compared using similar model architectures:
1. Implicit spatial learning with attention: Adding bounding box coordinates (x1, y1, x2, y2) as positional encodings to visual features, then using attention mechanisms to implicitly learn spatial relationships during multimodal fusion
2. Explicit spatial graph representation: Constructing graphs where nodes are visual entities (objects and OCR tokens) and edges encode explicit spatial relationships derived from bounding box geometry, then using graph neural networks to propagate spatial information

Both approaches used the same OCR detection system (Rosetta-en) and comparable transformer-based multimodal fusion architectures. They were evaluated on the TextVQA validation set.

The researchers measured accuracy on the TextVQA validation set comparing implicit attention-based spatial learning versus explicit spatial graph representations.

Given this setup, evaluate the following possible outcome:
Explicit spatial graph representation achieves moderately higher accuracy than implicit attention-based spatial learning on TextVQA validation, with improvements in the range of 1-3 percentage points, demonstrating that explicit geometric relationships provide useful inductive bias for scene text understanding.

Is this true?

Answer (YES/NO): NO